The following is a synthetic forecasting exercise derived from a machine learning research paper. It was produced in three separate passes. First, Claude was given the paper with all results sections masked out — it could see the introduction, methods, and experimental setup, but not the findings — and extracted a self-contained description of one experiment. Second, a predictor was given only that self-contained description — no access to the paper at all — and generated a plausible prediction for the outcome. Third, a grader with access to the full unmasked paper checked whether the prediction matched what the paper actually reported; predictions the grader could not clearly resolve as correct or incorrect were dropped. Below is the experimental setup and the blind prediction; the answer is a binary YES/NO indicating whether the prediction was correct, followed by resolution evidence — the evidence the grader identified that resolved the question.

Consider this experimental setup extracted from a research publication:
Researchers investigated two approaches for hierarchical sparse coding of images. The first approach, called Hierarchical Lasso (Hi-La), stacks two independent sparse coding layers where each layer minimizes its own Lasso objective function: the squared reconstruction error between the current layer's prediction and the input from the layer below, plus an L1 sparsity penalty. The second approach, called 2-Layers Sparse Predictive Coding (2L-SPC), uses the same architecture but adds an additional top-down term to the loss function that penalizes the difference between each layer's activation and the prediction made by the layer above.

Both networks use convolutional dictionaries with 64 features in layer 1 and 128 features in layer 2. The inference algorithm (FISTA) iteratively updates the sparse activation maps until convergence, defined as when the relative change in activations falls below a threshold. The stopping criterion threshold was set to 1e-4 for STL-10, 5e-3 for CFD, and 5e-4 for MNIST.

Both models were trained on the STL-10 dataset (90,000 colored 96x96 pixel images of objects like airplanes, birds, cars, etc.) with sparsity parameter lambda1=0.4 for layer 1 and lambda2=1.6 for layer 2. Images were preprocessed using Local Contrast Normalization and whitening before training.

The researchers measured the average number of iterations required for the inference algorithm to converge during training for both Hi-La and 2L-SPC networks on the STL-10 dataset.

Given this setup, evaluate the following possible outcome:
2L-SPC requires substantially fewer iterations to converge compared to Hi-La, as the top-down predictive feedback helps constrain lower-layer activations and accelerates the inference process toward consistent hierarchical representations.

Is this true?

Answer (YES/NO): YES